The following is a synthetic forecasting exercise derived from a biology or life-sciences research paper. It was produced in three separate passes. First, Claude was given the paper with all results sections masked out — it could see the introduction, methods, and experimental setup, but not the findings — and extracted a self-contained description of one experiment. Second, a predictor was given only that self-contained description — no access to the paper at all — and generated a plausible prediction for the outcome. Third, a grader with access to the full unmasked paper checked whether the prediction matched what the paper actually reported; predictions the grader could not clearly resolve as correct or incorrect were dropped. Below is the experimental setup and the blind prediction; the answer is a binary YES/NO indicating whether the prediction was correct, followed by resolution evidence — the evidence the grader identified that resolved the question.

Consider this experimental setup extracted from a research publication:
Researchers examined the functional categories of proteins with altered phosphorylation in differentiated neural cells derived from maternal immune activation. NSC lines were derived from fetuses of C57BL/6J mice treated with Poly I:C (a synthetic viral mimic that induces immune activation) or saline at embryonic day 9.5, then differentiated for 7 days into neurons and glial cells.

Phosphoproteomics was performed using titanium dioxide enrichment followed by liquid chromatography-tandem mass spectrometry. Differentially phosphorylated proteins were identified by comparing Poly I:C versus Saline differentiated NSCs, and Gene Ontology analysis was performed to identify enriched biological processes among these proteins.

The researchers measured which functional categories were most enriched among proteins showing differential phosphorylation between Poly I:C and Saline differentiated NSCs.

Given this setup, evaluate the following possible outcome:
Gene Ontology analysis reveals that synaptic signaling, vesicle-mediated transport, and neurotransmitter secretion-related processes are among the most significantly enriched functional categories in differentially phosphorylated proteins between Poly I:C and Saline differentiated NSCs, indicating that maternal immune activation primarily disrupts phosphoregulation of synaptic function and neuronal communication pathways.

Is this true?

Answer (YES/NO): NO